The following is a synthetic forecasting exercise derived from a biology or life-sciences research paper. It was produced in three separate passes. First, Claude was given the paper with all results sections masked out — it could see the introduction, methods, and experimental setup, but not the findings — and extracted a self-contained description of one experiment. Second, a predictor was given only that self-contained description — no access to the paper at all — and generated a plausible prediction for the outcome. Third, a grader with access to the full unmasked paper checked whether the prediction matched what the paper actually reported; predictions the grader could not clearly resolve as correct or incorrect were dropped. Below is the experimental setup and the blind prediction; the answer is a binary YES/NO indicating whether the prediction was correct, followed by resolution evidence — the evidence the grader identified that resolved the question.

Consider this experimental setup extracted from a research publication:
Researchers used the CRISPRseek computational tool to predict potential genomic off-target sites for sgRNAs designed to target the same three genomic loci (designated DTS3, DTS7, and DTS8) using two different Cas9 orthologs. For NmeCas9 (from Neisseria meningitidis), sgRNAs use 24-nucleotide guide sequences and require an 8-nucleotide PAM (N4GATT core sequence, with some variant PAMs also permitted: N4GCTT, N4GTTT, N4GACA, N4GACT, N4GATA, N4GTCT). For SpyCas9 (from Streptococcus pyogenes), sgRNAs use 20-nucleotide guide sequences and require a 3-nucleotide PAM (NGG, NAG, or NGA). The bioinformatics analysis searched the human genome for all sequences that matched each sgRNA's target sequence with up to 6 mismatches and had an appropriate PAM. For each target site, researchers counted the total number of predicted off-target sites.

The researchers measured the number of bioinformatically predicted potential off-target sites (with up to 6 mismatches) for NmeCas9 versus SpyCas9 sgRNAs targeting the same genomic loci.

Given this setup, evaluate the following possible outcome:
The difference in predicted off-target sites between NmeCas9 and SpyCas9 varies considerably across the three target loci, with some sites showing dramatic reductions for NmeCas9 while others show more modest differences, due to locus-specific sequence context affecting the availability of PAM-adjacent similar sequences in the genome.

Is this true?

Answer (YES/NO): NO